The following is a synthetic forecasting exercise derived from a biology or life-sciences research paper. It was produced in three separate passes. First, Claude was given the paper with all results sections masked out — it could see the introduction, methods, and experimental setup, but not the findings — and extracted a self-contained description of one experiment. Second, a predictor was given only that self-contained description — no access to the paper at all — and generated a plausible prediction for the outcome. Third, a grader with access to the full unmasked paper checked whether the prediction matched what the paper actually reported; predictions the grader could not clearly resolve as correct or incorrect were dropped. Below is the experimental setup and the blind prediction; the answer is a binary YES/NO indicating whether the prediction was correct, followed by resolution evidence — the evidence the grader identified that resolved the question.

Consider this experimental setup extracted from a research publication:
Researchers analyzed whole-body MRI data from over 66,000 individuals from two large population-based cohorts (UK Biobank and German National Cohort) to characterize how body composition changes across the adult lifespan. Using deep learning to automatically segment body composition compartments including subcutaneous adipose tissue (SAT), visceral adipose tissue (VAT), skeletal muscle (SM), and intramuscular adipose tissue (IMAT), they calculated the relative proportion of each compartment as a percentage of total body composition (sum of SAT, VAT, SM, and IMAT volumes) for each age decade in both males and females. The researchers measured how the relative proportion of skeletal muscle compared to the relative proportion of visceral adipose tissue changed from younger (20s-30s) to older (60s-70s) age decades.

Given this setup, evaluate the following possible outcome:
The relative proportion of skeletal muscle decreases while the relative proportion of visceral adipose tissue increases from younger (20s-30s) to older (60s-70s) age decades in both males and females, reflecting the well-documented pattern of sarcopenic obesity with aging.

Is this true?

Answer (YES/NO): YES